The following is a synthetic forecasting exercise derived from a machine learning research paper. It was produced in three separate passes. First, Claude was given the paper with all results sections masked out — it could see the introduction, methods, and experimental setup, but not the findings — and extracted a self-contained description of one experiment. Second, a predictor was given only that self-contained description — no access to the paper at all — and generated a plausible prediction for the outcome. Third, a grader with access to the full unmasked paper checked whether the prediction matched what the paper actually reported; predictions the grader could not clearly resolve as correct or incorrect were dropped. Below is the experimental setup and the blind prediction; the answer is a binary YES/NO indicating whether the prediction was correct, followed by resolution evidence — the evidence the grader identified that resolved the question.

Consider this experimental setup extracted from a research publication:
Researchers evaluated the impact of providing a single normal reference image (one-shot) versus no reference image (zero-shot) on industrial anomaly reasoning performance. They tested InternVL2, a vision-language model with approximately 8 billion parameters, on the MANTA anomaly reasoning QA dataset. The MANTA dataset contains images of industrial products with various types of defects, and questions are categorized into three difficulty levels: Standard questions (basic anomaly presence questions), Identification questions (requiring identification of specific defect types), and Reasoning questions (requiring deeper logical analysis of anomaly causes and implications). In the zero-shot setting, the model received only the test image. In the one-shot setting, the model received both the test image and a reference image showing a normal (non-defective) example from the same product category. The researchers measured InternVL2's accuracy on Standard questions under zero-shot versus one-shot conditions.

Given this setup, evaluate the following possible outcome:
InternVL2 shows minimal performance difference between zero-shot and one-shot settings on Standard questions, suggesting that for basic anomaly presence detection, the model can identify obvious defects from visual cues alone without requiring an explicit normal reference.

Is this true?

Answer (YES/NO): YES